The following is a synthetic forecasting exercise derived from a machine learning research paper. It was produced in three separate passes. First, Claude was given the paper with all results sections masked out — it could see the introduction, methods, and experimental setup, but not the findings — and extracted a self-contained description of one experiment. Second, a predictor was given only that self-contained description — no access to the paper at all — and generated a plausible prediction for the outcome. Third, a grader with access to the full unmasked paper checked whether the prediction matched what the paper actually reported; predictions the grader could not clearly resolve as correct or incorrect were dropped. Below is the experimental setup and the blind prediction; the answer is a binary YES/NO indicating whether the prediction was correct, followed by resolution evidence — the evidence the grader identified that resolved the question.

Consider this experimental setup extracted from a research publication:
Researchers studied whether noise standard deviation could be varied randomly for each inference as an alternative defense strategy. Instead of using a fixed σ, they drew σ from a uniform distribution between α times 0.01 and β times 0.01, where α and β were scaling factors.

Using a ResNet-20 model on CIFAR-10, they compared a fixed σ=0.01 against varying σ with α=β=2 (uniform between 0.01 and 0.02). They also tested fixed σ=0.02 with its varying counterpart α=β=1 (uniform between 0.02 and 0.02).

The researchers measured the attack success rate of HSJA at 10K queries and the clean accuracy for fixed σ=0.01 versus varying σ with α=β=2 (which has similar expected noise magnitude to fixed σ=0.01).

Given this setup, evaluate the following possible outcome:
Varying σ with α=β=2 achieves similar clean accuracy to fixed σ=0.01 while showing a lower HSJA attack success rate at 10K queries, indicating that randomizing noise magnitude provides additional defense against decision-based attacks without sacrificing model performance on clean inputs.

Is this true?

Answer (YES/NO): NO